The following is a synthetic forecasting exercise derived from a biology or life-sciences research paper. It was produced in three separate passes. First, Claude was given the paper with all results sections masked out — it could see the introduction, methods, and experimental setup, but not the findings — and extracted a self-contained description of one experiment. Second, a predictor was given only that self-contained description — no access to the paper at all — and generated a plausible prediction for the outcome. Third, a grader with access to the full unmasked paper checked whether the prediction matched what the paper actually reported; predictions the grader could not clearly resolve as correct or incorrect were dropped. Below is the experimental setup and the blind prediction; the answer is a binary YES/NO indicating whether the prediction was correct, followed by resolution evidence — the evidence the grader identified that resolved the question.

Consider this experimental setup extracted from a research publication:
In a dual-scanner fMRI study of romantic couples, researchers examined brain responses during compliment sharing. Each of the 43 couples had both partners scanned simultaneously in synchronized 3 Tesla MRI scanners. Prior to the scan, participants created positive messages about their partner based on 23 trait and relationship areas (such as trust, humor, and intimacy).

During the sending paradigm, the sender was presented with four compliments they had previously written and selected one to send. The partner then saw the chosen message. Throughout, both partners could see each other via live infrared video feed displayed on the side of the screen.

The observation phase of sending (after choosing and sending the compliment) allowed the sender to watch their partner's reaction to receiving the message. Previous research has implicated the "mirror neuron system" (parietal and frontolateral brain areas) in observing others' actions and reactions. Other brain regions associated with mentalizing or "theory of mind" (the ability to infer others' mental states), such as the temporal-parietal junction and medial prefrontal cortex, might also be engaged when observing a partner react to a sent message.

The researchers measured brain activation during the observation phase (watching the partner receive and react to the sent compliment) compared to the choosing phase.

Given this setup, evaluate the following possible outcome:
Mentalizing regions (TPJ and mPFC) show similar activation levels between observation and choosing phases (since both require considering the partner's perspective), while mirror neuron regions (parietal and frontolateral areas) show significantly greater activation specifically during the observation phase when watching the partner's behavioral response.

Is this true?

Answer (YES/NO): NO